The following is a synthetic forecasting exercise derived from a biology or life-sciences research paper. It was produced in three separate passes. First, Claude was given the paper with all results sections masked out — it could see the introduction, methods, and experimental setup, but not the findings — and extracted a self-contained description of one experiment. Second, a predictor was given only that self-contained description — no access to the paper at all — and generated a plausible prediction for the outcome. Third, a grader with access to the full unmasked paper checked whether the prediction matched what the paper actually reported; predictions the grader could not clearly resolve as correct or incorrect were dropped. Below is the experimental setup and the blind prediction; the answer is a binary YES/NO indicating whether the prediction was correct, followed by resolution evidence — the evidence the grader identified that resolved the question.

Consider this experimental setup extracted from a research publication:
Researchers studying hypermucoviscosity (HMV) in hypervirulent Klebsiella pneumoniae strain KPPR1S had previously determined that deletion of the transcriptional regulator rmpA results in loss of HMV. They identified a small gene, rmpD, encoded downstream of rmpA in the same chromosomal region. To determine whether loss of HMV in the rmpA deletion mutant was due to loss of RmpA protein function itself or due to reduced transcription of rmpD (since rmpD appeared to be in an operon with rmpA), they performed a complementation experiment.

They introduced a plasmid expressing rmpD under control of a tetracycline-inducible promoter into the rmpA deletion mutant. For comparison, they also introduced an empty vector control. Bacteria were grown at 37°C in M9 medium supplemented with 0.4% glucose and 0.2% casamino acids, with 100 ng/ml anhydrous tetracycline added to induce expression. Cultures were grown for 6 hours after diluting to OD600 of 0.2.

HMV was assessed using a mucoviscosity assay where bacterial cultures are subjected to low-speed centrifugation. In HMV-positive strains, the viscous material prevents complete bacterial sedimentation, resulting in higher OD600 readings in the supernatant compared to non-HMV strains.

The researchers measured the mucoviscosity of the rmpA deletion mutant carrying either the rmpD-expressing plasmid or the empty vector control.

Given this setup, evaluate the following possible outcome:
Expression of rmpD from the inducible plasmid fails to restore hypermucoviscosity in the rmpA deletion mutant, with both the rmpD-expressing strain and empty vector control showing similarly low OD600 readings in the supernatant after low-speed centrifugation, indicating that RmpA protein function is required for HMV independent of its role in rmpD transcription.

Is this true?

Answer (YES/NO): NO